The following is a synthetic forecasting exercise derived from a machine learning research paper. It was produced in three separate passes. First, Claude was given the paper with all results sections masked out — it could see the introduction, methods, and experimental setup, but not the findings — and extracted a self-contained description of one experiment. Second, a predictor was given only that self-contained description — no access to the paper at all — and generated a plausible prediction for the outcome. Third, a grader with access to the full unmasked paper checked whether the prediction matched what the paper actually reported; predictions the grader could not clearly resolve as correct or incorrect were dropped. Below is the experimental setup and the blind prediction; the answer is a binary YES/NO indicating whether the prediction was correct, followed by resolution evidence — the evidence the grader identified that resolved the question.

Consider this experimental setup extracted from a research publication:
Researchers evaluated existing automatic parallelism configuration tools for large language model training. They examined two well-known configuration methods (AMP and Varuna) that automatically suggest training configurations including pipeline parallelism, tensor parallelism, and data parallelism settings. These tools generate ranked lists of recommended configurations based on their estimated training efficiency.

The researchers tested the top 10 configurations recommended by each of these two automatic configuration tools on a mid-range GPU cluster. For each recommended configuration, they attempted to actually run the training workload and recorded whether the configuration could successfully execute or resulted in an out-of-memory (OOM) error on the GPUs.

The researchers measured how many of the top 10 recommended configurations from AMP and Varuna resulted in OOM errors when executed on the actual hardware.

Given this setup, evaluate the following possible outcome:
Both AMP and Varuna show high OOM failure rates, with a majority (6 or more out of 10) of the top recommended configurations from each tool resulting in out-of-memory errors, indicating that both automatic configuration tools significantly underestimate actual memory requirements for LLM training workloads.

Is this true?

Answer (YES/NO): YES